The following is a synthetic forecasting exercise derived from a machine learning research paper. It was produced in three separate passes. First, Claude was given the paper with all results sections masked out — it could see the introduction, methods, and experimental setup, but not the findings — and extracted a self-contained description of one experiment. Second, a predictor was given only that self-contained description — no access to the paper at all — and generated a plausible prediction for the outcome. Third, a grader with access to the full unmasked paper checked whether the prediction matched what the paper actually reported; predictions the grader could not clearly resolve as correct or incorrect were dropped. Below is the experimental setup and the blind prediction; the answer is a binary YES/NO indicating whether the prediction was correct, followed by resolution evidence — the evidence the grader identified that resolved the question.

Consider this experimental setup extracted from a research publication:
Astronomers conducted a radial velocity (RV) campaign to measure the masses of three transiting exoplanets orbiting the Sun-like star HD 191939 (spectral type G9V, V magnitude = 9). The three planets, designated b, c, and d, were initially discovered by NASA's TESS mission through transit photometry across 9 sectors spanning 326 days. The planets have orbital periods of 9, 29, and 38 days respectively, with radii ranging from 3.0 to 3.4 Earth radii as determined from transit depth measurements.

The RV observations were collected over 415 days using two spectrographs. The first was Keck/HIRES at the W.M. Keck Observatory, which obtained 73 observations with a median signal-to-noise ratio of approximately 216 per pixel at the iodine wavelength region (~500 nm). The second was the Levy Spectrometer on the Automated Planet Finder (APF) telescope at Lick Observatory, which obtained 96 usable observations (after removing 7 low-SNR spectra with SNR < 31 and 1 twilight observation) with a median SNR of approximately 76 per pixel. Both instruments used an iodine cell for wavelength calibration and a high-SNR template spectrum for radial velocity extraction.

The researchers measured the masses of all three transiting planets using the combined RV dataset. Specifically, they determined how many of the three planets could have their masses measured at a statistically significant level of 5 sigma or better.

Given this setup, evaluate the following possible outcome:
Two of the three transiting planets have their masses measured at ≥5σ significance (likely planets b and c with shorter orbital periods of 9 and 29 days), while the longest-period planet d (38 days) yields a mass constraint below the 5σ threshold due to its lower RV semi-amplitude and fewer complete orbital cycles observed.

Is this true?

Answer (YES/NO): YES